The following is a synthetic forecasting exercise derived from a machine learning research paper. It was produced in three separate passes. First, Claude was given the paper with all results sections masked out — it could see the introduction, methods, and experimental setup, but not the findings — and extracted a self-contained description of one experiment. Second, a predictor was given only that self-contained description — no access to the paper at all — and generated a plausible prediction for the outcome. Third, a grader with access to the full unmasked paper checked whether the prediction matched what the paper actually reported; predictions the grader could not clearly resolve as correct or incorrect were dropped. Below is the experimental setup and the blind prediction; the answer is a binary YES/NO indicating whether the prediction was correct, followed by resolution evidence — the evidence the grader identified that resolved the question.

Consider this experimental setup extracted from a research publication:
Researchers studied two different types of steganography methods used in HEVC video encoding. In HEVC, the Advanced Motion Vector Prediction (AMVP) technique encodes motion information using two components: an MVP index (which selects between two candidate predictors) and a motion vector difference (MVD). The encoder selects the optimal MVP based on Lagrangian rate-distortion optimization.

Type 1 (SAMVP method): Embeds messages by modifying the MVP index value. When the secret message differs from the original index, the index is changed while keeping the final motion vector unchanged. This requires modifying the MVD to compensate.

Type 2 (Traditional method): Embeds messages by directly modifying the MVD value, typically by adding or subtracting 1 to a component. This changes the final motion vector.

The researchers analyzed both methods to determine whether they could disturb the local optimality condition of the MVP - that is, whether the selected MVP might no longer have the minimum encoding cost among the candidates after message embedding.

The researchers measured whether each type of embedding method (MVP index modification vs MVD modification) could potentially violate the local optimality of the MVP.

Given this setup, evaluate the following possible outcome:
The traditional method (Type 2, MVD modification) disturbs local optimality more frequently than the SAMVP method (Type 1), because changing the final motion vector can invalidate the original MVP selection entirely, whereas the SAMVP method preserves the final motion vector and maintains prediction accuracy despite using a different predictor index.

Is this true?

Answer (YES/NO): NO